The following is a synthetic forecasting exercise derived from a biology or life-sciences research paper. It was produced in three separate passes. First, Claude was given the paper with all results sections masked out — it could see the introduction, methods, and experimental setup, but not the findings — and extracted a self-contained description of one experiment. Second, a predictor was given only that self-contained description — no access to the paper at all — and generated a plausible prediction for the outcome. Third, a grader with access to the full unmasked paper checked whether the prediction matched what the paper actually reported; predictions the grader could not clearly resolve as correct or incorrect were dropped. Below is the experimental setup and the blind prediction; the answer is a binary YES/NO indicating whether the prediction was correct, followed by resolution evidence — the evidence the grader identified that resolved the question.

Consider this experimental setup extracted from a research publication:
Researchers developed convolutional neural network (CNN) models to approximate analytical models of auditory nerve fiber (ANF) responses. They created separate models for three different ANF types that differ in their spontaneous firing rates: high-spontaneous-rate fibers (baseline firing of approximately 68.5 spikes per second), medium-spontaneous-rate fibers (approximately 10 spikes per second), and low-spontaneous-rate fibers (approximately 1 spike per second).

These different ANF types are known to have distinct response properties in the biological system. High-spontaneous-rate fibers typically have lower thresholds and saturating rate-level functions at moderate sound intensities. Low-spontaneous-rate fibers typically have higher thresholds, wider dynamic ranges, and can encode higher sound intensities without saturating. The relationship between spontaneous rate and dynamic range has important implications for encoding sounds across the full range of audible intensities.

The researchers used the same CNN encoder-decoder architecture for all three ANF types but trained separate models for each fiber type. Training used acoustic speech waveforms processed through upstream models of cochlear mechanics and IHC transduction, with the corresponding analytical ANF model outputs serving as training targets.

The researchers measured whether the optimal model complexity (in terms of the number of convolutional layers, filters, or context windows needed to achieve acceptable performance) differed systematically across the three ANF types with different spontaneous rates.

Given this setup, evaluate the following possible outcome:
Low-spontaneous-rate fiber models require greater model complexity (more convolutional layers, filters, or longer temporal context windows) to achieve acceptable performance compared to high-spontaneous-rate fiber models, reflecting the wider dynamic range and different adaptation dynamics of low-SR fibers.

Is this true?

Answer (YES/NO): NO